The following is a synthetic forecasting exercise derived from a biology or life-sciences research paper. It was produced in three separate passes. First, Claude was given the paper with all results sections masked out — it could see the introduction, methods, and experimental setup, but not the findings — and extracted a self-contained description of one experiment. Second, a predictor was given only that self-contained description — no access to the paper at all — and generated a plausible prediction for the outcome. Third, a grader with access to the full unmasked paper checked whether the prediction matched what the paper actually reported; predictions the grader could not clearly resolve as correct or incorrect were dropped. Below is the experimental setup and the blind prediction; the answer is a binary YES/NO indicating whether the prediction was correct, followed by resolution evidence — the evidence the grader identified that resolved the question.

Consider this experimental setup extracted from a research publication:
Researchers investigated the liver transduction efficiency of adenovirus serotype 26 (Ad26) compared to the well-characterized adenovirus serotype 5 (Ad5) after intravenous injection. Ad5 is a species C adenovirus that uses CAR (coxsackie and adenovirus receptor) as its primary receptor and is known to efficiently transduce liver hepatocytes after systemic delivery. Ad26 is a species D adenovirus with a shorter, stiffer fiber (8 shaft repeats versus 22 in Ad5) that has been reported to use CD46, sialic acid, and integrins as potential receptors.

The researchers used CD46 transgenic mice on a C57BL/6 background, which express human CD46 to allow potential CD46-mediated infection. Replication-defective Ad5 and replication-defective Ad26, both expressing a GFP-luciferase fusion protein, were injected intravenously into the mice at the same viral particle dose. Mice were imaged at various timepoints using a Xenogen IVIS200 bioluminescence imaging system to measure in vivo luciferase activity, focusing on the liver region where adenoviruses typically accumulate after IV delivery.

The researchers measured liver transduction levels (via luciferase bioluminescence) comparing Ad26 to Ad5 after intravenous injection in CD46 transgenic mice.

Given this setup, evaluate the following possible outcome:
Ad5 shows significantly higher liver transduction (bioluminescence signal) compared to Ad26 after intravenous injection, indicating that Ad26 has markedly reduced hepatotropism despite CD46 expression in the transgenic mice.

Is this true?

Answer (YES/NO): YES